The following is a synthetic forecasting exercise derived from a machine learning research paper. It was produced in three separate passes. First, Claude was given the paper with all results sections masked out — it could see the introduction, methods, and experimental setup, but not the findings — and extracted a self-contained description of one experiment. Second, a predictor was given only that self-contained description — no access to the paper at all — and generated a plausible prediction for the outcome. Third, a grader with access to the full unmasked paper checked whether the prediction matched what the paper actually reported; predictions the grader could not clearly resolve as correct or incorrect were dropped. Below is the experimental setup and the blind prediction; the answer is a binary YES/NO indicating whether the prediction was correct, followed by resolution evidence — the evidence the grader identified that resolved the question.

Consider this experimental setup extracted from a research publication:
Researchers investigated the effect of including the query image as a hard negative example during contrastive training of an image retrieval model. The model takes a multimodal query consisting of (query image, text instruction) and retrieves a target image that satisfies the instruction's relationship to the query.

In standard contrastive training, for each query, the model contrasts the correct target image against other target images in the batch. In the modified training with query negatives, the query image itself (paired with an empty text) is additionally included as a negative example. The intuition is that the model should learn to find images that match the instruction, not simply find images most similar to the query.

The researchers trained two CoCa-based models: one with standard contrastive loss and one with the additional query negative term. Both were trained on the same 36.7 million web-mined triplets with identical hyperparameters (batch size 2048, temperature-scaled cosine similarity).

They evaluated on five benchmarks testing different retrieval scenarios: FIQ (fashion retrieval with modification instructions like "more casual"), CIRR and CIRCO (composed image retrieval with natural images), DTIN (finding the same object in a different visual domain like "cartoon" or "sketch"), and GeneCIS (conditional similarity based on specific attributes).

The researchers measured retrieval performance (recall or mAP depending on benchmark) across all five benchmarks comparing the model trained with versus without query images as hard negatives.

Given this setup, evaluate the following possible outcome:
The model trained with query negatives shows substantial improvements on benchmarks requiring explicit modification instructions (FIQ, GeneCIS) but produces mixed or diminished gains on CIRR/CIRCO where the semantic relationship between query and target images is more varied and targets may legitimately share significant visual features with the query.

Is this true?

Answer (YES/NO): NO